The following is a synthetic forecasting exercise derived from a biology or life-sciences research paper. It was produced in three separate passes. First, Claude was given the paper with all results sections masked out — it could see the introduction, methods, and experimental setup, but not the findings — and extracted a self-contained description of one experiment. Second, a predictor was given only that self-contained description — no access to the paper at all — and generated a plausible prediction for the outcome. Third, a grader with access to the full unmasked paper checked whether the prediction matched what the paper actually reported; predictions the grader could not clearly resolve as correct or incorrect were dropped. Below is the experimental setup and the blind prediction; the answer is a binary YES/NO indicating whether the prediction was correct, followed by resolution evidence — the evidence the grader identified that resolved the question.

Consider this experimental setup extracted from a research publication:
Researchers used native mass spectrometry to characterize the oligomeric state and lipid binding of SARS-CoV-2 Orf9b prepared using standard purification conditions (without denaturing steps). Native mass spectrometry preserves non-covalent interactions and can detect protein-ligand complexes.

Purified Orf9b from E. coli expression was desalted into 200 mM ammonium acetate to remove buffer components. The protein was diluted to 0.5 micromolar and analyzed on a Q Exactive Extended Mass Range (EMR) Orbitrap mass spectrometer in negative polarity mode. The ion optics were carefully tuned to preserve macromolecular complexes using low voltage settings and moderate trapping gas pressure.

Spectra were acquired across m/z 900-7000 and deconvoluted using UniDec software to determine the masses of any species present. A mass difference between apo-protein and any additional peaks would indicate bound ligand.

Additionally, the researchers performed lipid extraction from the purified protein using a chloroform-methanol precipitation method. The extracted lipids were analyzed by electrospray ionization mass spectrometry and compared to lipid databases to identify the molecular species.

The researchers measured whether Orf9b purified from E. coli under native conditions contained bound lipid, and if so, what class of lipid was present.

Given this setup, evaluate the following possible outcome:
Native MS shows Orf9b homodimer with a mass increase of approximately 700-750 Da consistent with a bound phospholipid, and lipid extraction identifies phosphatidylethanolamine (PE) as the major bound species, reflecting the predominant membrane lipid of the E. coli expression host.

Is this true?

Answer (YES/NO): NO